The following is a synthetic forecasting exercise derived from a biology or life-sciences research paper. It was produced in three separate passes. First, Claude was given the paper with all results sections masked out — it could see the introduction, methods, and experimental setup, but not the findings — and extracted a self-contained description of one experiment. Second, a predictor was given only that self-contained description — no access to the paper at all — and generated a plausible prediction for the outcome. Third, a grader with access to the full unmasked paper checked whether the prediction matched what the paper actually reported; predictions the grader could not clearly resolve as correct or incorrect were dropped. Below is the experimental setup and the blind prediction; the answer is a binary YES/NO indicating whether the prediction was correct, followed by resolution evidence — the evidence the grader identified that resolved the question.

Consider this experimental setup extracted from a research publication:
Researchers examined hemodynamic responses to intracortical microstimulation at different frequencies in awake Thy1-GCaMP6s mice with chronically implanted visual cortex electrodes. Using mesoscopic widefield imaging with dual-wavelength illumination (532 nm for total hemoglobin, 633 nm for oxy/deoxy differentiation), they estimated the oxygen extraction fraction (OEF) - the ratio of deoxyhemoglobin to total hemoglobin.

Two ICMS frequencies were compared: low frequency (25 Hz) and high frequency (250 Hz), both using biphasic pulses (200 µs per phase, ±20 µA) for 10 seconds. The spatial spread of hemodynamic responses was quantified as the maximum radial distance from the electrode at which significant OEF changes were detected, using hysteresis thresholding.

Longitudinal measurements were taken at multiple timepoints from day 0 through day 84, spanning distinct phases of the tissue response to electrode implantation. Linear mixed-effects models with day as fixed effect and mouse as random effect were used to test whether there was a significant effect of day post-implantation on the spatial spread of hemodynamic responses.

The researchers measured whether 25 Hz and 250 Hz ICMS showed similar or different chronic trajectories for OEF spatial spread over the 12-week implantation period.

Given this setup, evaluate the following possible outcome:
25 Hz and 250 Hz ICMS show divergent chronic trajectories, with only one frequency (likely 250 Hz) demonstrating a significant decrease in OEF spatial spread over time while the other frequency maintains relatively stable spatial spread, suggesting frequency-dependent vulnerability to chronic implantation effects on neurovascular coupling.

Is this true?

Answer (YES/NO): NO